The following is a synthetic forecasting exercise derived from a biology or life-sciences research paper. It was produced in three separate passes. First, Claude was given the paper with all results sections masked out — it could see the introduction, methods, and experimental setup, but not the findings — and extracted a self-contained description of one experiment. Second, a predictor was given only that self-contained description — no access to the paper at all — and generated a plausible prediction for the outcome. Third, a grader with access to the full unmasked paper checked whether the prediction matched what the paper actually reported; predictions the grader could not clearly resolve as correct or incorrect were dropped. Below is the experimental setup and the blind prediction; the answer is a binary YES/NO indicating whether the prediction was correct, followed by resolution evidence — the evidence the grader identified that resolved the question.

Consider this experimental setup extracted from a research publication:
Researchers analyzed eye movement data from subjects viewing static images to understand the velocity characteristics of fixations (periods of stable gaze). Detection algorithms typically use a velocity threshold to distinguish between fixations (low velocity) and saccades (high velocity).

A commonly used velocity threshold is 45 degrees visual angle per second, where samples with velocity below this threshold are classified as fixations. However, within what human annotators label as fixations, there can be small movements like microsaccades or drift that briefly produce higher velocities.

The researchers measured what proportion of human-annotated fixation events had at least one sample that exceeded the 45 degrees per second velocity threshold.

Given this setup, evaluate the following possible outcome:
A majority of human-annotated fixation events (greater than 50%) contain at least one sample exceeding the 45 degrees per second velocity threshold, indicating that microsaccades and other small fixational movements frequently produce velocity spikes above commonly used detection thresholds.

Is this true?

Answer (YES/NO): NO